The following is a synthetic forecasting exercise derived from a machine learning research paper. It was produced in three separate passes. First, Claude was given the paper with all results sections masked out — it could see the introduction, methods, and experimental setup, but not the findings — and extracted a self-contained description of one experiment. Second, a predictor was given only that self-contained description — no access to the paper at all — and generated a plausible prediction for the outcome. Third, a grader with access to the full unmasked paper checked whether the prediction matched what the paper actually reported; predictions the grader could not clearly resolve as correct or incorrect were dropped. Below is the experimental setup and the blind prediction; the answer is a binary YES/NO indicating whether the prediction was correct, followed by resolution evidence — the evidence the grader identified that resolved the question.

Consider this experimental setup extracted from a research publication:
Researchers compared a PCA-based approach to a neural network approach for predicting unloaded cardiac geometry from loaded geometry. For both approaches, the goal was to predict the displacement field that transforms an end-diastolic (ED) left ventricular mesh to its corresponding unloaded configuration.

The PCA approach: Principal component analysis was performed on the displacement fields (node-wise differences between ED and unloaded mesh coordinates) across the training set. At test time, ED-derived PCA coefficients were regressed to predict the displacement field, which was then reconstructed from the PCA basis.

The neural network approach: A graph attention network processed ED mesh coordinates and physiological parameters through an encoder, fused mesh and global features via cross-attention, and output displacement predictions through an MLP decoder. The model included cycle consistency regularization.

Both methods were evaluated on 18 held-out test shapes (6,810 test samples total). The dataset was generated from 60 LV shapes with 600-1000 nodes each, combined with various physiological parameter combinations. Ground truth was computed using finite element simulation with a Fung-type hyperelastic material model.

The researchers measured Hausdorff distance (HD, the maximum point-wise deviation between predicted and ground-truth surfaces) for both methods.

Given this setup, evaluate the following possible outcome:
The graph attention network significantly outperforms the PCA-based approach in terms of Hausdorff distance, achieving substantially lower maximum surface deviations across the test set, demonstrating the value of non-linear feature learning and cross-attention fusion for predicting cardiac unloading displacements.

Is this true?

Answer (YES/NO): YES